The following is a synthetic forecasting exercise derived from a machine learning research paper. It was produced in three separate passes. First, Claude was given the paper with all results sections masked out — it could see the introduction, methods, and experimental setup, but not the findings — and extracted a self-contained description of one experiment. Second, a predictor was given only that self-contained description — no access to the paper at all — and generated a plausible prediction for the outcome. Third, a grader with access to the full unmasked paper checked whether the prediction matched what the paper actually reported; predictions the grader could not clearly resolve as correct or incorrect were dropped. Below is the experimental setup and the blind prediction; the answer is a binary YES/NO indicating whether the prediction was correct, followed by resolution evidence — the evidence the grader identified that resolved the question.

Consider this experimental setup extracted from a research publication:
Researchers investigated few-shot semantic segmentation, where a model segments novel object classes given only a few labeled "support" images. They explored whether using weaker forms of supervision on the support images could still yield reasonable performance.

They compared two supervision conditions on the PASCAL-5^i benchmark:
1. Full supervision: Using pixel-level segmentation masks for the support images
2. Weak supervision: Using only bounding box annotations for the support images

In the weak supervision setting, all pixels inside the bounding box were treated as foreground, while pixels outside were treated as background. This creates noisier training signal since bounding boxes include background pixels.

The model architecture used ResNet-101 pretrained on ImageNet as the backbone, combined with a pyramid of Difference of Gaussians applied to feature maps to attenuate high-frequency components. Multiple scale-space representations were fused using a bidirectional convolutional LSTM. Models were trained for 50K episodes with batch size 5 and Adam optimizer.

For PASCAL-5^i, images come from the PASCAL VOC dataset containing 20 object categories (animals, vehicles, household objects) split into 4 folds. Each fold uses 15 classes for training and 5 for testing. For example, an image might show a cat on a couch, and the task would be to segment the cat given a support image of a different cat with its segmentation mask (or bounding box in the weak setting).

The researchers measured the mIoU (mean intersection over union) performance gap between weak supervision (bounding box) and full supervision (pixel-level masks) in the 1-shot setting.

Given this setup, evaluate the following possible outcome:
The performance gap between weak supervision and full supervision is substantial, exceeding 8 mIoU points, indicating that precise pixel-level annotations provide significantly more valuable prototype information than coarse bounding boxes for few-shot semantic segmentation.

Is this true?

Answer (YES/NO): NO